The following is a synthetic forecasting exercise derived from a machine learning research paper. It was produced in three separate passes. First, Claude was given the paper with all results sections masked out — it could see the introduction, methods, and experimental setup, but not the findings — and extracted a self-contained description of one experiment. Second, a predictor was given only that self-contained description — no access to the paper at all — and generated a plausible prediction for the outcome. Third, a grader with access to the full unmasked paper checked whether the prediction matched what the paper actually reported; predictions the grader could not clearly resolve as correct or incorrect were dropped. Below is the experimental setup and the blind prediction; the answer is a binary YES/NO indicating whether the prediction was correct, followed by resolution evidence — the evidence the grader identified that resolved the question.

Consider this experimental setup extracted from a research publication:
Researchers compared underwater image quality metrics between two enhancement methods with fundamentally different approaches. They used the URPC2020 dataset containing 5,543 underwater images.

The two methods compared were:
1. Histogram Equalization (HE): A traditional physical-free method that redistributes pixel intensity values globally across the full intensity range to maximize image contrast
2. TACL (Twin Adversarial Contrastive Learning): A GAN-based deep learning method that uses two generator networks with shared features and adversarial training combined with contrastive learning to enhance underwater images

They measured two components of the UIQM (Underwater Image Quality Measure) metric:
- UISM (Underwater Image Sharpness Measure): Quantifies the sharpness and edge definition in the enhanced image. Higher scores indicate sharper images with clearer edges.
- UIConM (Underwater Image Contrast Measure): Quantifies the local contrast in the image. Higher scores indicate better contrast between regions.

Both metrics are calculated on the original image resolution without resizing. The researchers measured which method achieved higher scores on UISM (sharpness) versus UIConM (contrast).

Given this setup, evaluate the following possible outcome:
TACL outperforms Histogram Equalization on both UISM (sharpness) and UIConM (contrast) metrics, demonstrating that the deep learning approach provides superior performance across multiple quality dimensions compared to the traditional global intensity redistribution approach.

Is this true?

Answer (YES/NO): NO